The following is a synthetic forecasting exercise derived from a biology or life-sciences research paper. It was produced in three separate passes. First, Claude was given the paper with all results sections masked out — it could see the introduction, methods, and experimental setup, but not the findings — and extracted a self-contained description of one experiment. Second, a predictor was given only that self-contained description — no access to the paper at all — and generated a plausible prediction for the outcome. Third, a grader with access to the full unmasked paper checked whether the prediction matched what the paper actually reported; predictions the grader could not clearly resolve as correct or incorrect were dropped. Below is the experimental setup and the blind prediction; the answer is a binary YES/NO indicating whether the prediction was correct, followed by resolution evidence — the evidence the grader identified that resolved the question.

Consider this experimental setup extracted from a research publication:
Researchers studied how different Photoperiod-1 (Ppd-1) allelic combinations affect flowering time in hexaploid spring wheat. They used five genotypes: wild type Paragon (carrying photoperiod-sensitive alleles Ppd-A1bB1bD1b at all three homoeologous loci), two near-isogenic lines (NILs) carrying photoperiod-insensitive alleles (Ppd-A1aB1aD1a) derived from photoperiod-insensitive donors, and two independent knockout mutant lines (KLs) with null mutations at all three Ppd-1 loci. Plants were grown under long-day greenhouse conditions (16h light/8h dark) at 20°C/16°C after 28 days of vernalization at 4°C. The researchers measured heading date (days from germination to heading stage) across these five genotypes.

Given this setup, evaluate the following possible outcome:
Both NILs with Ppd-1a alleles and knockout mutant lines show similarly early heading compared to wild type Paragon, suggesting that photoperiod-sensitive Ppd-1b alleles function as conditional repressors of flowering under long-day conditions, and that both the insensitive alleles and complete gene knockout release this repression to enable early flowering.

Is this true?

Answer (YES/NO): NO